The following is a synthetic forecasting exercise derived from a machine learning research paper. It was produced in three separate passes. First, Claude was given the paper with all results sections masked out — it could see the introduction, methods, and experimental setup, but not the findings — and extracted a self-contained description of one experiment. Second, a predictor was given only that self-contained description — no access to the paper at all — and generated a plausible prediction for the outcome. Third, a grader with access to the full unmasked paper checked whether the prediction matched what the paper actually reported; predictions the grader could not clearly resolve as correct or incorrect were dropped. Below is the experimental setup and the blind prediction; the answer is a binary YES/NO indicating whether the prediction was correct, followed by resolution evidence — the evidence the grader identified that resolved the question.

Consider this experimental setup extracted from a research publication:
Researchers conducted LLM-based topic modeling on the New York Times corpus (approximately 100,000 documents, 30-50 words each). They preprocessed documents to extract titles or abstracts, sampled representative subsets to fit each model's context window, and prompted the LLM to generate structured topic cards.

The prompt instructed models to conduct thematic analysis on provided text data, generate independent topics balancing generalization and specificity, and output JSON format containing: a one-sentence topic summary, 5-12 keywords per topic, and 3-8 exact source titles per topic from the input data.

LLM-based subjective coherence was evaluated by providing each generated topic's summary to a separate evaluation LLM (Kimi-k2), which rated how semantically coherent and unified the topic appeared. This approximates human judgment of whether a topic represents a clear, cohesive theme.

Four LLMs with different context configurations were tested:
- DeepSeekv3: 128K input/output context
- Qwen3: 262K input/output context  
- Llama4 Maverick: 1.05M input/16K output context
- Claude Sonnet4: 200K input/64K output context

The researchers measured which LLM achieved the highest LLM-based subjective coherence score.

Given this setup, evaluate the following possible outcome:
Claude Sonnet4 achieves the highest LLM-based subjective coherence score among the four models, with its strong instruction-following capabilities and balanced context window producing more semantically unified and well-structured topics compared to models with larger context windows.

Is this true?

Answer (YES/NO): YES